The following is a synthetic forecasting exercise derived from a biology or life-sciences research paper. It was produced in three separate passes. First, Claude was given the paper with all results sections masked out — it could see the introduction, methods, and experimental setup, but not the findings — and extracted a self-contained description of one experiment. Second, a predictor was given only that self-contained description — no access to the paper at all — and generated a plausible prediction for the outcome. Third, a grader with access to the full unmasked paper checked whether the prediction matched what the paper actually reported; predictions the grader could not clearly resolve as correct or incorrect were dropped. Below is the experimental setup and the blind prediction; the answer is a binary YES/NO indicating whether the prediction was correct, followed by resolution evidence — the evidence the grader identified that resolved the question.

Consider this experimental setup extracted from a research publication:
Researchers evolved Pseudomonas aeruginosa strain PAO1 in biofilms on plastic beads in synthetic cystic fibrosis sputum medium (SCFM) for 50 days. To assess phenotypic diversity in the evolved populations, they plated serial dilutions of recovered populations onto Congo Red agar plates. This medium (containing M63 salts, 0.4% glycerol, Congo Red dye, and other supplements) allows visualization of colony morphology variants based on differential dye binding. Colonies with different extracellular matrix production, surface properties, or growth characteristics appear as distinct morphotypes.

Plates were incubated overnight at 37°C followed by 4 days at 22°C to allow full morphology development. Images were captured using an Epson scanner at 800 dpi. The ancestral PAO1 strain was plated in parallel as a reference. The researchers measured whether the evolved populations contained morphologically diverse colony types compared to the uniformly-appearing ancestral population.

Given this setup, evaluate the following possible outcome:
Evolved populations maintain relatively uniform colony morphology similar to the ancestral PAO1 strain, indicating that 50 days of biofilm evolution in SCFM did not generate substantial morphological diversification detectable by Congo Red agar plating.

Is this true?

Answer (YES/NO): NO